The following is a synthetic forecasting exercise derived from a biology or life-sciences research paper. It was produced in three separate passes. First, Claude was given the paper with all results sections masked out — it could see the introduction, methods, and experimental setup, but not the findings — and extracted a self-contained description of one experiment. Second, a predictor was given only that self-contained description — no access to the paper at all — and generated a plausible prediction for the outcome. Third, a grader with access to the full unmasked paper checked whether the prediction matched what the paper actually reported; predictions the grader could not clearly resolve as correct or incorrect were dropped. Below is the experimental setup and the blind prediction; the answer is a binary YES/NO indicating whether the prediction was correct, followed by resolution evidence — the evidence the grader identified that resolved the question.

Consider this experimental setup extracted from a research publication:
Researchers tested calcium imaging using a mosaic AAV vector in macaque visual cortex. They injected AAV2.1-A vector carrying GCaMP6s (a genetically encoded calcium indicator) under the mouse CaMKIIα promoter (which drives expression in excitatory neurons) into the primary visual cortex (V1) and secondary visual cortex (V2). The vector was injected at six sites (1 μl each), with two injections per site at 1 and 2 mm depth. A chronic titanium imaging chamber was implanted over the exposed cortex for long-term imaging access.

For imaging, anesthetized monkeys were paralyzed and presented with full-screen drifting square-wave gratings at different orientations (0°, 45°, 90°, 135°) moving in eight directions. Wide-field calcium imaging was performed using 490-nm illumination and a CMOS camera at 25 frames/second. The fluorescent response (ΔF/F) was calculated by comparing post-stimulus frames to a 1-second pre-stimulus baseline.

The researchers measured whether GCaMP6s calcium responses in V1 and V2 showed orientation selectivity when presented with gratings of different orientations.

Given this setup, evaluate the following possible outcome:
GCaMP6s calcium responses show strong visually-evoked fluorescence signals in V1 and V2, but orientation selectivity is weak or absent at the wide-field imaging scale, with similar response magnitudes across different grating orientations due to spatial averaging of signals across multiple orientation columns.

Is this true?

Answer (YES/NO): NO